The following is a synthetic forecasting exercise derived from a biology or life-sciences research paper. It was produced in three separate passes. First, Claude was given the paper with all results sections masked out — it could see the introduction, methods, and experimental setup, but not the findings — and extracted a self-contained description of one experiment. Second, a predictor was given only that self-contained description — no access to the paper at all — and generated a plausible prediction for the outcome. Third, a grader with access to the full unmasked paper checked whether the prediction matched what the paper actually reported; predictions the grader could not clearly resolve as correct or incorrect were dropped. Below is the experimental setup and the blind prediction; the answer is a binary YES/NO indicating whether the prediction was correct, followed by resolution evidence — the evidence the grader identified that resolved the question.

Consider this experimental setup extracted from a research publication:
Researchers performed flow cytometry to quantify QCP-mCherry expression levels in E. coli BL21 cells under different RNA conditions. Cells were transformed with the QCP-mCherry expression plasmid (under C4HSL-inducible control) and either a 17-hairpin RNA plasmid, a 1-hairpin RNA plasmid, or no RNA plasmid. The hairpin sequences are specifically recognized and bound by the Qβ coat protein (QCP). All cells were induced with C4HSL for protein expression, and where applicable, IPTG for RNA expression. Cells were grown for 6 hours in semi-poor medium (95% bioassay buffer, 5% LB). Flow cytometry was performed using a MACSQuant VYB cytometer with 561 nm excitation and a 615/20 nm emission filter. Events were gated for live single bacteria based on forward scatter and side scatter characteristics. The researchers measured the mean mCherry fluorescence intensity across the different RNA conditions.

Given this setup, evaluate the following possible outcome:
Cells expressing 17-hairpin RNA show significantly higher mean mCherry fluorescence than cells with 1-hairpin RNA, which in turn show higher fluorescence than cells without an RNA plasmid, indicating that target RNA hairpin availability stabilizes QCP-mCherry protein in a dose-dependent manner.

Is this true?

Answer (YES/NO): NO